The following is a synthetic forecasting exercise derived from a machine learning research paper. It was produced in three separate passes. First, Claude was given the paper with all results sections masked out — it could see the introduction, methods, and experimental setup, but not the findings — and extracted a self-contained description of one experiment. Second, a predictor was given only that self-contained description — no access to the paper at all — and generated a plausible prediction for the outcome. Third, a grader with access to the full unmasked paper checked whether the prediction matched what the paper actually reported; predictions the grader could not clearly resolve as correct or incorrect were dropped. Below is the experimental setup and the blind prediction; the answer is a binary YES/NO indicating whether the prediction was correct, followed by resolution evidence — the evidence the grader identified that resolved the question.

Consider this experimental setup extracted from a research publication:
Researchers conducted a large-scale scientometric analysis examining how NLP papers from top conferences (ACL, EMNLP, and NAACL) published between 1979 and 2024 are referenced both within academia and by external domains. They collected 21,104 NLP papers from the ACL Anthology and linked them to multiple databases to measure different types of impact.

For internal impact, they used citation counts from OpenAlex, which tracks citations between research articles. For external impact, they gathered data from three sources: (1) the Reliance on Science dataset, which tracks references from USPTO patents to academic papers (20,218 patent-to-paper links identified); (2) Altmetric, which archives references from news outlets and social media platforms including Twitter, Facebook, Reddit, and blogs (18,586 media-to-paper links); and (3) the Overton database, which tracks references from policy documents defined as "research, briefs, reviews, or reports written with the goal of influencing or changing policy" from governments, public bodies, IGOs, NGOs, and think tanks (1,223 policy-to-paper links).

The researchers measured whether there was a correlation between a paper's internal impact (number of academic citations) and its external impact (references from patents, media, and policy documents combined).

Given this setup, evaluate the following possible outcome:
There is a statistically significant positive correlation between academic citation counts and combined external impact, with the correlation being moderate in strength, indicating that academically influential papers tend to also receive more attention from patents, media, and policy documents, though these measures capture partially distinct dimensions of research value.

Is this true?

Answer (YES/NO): NO